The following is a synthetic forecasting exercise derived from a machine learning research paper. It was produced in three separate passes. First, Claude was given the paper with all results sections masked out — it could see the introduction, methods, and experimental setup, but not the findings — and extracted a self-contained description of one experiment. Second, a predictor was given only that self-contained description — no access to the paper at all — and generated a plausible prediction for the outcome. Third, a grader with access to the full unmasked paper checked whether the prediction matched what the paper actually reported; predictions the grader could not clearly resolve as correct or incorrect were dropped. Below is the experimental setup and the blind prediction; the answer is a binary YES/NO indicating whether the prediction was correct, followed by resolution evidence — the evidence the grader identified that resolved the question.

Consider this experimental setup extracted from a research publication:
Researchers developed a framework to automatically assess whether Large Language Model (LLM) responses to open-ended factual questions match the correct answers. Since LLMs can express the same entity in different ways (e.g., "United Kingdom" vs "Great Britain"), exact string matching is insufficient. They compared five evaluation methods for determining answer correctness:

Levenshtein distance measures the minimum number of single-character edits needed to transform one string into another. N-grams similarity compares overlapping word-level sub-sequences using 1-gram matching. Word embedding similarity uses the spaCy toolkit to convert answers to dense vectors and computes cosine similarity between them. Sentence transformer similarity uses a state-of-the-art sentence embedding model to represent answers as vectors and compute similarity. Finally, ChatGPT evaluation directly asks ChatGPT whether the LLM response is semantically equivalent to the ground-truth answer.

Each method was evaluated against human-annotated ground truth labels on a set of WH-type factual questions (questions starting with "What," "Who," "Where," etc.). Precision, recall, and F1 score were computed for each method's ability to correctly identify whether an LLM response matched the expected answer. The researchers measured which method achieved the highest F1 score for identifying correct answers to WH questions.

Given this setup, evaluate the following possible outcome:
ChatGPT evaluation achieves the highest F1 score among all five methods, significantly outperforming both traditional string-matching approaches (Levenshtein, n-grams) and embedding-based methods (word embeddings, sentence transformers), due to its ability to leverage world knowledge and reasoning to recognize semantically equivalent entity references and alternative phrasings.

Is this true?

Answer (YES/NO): NO